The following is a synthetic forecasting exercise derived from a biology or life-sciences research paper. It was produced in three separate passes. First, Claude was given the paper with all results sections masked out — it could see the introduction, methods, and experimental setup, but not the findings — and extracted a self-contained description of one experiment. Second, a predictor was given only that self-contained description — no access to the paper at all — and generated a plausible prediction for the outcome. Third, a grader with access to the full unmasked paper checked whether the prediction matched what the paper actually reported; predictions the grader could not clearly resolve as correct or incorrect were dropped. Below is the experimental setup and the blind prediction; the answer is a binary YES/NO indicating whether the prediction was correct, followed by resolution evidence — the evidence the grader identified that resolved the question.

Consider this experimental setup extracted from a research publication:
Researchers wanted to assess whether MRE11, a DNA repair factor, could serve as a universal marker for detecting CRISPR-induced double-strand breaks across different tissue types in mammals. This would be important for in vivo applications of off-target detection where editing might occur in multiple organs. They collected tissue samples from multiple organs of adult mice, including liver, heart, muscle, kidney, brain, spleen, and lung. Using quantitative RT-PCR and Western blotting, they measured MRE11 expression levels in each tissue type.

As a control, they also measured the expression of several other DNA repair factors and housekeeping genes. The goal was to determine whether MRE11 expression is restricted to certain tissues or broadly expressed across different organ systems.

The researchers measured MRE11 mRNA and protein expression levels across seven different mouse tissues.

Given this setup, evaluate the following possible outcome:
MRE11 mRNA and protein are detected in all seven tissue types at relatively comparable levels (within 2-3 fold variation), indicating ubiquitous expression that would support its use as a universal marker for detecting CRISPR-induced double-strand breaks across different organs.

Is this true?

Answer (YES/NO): NO